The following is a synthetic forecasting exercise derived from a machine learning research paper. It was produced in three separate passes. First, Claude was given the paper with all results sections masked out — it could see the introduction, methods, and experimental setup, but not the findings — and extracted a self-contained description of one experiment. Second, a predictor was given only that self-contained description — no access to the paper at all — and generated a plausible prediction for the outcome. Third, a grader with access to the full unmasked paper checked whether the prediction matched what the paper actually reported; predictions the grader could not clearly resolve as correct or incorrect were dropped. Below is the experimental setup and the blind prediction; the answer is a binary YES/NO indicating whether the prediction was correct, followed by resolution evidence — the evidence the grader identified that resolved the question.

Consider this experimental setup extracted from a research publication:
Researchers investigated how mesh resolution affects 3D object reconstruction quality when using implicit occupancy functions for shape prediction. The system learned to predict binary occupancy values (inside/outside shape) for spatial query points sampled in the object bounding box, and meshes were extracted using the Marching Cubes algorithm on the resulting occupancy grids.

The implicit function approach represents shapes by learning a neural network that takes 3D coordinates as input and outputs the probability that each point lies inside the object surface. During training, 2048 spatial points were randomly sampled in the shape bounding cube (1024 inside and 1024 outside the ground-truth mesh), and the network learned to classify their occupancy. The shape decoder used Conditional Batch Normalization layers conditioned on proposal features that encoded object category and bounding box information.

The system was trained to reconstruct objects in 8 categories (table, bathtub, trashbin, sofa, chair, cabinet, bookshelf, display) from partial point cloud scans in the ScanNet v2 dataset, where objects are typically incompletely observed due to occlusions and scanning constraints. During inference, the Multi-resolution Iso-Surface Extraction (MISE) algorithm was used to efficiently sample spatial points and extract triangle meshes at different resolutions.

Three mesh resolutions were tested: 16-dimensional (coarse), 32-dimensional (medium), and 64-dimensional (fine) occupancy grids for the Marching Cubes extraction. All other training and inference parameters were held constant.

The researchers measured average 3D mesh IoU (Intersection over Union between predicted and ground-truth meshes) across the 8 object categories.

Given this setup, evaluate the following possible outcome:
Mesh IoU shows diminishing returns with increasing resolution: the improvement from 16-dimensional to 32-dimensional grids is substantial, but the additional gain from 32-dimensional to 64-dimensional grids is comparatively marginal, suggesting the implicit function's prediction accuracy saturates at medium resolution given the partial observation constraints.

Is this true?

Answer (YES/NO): NO